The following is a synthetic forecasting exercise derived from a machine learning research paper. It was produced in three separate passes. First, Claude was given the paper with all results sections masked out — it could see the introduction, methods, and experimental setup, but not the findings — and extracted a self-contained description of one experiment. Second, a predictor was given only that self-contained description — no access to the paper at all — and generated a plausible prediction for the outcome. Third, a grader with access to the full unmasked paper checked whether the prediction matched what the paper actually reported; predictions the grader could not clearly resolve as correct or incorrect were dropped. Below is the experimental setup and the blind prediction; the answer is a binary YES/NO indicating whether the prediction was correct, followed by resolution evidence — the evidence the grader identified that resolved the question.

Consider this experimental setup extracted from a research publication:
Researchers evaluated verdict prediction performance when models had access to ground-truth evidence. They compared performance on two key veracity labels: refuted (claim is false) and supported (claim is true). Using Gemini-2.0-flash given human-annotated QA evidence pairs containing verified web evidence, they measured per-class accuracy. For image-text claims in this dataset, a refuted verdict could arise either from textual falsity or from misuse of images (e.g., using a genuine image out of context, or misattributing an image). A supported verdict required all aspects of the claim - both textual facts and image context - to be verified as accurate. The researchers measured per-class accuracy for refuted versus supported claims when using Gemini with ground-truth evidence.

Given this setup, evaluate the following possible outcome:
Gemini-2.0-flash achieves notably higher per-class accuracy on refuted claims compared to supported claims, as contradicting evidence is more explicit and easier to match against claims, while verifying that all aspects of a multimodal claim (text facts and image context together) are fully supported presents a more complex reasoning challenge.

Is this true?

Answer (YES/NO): NO